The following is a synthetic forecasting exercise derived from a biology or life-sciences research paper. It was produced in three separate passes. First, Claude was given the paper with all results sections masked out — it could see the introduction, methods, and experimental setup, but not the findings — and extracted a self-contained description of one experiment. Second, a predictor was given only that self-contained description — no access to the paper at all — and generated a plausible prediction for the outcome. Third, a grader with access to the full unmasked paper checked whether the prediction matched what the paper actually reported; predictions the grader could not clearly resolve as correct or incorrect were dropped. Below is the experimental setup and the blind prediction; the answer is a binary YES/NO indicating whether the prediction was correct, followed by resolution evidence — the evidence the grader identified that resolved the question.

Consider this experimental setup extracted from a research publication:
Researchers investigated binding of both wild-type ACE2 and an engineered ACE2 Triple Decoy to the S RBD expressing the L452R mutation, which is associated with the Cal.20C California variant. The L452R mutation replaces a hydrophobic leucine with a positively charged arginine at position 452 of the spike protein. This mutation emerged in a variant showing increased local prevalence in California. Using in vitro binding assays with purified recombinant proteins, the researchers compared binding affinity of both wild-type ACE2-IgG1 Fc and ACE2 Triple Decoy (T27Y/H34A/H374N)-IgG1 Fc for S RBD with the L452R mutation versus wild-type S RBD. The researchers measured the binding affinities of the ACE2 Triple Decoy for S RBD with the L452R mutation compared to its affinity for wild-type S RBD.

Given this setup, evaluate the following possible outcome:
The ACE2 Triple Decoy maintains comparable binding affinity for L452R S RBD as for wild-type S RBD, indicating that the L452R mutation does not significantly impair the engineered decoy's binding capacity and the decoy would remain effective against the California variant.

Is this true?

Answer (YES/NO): NO